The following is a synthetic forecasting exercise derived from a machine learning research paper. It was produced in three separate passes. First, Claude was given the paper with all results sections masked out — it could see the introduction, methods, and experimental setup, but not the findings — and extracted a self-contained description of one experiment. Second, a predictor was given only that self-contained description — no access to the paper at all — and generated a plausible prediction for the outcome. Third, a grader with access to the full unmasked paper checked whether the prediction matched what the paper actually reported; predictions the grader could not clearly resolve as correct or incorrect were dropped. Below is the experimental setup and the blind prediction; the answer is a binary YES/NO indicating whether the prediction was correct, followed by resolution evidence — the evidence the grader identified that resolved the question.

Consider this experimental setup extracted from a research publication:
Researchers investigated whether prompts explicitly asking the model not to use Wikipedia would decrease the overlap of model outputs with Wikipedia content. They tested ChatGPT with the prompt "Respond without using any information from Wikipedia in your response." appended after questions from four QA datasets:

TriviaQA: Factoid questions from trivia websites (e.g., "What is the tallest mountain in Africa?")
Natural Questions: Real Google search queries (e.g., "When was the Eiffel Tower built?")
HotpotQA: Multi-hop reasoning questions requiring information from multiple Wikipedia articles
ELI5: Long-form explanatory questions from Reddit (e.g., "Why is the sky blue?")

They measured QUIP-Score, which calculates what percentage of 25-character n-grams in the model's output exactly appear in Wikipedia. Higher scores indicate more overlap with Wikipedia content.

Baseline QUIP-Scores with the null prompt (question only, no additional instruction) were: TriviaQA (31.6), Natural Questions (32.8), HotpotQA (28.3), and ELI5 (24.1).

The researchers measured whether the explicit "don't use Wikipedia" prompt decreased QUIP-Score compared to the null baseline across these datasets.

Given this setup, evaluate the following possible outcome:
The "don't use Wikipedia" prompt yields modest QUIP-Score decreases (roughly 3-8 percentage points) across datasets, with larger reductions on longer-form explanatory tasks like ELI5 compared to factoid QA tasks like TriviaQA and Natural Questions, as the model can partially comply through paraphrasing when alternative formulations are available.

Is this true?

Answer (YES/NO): NO